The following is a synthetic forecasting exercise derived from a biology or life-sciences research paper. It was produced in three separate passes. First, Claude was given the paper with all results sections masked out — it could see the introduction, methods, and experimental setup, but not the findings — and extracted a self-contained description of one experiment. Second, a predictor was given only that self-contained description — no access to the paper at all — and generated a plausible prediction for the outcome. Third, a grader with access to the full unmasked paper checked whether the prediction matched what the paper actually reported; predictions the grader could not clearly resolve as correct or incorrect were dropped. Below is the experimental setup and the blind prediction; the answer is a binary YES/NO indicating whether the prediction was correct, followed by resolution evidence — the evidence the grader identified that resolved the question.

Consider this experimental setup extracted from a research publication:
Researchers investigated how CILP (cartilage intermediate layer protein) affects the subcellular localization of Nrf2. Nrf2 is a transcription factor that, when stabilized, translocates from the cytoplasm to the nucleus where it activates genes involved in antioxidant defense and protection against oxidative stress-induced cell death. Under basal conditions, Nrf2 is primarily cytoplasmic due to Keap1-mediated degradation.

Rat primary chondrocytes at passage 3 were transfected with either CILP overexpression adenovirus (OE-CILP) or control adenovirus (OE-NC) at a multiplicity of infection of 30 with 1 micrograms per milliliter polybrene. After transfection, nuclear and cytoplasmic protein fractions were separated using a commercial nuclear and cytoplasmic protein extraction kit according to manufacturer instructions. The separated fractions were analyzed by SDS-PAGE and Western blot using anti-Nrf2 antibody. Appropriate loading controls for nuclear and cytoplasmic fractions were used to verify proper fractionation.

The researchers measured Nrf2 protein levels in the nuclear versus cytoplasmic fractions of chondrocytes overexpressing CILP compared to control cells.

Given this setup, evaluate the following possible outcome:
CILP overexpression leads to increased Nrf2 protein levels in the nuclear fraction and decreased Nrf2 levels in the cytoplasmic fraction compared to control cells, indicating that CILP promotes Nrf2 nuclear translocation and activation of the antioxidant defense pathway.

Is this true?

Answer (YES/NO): YES